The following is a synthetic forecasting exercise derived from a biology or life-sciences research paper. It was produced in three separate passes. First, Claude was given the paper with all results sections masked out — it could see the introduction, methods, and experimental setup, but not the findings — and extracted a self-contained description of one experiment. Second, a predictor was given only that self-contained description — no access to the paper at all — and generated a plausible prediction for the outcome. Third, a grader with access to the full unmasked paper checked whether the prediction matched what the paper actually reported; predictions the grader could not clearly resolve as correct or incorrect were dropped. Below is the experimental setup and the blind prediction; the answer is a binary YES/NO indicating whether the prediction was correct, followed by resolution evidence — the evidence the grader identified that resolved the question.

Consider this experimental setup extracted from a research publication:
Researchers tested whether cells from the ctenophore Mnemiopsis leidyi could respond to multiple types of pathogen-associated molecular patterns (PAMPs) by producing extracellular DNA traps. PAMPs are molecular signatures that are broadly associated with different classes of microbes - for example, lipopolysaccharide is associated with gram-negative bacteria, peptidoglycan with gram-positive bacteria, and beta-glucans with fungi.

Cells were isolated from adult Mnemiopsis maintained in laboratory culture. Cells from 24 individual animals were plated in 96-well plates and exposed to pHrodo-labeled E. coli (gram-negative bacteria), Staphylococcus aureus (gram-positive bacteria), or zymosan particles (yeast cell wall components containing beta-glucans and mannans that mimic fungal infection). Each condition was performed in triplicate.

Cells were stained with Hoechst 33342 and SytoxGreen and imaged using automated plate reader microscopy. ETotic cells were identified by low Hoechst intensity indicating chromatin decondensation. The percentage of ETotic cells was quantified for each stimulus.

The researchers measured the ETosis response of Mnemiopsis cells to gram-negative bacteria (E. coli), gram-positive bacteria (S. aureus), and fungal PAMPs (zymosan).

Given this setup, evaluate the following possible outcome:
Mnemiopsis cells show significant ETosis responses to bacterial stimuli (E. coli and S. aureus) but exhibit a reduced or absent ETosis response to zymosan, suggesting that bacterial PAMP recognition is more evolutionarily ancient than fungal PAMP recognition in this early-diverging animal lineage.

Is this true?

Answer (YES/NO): NO